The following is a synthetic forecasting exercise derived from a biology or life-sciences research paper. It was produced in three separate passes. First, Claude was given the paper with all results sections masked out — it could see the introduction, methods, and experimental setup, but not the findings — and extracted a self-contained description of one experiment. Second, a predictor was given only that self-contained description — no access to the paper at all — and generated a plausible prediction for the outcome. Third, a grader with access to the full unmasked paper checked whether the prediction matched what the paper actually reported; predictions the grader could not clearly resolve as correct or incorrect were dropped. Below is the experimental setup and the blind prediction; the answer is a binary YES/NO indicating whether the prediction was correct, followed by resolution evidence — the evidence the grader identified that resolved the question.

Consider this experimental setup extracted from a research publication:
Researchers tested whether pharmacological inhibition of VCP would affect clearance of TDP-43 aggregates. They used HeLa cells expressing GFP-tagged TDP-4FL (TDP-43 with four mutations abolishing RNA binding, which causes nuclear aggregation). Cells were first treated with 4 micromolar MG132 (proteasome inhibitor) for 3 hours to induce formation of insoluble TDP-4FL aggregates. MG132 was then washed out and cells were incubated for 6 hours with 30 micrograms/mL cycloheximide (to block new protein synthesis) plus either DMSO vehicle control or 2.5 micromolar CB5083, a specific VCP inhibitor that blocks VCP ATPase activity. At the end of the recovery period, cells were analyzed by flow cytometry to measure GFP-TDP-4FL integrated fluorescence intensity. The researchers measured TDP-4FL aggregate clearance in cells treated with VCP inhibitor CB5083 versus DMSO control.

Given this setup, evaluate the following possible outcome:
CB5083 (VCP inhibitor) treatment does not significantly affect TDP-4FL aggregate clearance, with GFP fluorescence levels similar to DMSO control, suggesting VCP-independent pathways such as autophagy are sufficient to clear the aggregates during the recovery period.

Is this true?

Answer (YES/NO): NO